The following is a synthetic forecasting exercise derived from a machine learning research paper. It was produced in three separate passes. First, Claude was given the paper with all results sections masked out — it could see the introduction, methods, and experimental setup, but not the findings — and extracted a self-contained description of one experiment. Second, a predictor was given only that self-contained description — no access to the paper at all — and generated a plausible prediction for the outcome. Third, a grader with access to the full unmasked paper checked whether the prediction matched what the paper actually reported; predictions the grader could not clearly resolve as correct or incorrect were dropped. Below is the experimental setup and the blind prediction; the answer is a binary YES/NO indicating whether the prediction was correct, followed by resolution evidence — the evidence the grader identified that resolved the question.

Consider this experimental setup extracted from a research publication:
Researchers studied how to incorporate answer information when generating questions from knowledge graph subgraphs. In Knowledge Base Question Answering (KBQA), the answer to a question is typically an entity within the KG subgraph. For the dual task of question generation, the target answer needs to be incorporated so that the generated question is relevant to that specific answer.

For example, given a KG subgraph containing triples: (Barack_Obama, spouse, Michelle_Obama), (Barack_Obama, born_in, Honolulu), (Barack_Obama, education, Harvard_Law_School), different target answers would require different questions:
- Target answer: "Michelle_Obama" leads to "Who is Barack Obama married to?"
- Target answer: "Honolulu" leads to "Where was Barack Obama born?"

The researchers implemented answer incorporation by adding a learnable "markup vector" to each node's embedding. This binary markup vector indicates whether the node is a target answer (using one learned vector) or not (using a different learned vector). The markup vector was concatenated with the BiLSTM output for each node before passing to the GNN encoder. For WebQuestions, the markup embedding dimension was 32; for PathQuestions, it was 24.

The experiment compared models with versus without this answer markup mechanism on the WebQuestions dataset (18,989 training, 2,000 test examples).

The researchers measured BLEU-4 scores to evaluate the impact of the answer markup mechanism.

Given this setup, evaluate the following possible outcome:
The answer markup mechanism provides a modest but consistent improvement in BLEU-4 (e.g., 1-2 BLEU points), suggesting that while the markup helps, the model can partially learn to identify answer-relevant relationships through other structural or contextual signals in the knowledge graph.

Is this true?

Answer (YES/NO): YES